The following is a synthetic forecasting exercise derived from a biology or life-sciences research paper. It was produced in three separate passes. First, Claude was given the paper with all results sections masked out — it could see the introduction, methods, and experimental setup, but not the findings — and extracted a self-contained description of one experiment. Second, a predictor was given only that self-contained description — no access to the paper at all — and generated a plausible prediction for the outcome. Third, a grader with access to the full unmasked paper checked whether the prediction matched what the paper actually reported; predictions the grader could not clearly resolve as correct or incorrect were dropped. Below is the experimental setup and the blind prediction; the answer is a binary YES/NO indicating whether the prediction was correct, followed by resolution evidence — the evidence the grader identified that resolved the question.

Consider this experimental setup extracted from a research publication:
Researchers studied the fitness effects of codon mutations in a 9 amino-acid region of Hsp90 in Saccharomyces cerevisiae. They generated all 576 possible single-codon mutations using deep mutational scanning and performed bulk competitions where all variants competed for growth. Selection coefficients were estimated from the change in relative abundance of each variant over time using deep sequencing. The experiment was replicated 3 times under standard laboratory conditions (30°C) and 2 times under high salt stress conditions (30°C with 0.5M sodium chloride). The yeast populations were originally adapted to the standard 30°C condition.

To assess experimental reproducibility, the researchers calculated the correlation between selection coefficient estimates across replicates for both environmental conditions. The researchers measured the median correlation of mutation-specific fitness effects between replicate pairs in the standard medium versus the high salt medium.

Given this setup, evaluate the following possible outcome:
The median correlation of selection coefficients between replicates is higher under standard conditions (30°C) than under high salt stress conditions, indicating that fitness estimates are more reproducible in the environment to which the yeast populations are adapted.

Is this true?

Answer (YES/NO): YES